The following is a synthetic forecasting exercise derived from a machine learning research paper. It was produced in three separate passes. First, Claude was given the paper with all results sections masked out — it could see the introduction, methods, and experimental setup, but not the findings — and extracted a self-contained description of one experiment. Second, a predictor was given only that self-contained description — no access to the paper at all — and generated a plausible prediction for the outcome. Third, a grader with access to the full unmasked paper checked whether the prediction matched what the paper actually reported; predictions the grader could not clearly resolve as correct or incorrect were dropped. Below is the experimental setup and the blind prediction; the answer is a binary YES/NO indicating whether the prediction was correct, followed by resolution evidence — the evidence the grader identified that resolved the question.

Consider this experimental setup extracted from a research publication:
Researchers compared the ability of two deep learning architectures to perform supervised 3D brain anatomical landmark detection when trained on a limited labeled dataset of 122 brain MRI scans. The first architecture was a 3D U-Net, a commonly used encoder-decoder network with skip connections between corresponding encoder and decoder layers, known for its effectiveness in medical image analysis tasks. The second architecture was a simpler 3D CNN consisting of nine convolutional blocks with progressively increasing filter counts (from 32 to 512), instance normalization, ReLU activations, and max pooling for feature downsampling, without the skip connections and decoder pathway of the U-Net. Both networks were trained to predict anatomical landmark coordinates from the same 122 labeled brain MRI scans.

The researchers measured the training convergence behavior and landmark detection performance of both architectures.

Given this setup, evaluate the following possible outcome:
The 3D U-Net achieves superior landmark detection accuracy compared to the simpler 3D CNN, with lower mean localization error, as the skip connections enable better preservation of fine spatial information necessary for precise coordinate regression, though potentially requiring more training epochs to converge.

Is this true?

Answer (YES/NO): NO